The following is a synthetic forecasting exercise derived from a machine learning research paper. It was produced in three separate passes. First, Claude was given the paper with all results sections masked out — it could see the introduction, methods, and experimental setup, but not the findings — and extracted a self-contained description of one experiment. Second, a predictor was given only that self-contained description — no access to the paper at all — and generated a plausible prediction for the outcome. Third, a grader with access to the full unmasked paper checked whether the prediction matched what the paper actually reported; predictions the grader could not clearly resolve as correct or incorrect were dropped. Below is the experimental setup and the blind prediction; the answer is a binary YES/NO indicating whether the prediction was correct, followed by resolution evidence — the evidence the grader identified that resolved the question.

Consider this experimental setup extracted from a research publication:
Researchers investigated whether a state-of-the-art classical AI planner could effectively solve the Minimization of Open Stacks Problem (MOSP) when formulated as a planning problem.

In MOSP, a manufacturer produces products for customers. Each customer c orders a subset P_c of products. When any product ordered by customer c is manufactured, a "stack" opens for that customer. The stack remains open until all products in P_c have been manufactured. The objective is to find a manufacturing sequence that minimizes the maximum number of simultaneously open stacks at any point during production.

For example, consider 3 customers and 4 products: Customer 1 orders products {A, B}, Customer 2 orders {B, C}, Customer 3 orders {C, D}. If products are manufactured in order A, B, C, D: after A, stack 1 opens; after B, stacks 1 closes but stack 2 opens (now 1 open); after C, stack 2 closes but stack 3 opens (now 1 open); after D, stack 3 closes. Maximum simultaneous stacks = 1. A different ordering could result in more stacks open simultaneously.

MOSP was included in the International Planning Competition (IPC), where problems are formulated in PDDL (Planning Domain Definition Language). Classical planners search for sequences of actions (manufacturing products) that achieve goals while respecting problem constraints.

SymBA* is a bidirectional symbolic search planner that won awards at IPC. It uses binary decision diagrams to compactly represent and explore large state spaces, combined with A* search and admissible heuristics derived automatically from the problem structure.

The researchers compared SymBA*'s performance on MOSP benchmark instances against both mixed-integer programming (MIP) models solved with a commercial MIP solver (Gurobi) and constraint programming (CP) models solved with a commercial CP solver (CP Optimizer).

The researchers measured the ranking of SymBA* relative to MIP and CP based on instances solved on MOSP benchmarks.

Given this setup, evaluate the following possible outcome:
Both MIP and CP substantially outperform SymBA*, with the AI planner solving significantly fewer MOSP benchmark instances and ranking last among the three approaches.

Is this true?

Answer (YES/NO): NO